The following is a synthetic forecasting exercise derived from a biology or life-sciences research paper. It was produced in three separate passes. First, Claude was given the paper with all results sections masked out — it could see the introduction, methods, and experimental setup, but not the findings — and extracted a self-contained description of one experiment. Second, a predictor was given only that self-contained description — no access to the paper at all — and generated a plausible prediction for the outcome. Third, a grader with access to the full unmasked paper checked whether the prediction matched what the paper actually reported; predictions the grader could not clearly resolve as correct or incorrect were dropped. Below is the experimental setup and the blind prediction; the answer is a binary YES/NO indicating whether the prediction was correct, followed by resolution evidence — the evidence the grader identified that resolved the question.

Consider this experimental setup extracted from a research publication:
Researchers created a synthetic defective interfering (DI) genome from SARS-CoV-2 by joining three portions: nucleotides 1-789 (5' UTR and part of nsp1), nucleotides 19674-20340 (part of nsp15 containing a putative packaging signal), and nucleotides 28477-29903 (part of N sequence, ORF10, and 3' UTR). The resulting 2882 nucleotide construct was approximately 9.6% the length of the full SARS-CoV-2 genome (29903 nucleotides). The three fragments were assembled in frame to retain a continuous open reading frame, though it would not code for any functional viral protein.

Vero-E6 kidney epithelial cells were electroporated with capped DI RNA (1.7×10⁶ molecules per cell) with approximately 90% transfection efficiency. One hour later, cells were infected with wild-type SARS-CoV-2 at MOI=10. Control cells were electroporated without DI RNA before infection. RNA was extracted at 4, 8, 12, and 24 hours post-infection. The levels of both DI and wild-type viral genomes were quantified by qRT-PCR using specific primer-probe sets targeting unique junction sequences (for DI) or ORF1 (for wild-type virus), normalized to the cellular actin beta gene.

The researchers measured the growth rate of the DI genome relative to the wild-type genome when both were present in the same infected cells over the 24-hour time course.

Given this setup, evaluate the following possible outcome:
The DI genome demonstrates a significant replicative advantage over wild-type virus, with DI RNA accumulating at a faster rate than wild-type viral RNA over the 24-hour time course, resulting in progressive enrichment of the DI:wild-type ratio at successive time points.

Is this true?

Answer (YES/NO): YES